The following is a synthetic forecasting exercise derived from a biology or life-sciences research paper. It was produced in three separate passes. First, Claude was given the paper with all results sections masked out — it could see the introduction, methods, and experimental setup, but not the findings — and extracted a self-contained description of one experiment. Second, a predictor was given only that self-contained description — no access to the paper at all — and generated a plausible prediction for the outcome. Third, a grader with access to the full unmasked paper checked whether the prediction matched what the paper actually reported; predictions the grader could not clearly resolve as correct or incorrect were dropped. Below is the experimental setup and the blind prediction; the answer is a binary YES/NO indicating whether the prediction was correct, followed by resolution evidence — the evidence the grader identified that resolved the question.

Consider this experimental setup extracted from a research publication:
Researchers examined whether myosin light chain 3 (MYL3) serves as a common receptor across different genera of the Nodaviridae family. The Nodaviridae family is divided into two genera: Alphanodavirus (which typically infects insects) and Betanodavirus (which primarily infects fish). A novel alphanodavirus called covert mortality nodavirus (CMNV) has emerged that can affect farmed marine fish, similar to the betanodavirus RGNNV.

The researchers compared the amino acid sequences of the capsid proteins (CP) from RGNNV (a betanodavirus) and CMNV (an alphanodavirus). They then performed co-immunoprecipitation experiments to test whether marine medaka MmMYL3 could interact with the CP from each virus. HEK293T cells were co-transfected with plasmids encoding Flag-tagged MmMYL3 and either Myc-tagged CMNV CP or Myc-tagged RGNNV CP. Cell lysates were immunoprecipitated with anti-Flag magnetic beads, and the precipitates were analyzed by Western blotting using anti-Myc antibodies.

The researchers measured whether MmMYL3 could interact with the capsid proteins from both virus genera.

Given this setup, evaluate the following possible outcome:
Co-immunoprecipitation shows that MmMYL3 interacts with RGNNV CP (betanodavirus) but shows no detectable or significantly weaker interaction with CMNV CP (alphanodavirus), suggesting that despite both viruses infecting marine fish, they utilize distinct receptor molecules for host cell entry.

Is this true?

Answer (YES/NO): YES